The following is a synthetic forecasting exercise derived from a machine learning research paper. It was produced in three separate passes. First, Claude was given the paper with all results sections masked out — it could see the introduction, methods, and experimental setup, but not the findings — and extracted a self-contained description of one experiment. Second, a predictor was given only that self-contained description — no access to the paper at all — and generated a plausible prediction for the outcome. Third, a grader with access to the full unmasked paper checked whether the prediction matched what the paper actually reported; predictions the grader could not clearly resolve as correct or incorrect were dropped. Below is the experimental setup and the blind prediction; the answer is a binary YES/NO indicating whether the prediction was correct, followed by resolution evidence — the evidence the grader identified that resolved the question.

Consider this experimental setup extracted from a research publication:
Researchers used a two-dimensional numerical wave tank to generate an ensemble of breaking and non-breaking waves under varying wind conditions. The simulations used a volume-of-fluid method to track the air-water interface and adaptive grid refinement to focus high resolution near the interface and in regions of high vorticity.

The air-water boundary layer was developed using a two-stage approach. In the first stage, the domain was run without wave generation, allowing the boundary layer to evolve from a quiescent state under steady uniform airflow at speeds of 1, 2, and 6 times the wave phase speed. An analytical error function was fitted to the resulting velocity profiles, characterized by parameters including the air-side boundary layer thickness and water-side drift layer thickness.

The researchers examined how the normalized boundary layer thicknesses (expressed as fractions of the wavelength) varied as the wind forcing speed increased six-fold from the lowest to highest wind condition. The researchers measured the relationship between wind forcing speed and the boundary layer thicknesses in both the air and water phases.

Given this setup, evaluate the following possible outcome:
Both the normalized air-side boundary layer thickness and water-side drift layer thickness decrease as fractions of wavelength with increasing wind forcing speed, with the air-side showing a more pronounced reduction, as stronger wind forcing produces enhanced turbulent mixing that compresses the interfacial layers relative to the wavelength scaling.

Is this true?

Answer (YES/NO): NO